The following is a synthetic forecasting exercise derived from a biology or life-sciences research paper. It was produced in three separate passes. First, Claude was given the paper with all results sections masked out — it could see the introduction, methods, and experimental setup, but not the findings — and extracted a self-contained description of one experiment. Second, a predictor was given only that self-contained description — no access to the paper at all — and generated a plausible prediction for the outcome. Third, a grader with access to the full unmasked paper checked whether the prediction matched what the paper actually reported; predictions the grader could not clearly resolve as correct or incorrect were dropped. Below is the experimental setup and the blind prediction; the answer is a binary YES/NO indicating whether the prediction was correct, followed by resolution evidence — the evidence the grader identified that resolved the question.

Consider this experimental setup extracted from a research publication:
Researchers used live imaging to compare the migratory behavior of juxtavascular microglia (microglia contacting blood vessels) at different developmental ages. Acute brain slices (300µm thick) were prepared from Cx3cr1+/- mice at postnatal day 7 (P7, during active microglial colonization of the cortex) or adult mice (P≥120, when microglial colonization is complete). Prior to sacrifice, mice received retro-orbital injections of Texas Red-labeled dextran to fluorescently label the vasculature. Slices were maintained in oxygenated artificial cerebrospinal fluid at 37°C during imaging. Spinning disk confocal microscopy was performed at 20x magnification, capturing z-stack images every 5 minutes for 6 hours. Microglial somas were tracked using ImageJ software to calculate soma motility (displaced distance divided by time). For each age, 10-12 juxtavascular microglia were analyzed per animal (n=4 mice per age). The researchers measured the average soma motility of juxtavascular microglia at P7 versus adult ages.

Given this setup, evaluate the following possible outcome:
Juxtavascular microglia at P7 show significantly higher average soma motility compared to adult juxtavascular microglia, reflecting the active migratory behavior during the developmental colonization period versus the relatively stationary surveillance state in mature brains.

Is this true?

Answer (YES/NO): YES